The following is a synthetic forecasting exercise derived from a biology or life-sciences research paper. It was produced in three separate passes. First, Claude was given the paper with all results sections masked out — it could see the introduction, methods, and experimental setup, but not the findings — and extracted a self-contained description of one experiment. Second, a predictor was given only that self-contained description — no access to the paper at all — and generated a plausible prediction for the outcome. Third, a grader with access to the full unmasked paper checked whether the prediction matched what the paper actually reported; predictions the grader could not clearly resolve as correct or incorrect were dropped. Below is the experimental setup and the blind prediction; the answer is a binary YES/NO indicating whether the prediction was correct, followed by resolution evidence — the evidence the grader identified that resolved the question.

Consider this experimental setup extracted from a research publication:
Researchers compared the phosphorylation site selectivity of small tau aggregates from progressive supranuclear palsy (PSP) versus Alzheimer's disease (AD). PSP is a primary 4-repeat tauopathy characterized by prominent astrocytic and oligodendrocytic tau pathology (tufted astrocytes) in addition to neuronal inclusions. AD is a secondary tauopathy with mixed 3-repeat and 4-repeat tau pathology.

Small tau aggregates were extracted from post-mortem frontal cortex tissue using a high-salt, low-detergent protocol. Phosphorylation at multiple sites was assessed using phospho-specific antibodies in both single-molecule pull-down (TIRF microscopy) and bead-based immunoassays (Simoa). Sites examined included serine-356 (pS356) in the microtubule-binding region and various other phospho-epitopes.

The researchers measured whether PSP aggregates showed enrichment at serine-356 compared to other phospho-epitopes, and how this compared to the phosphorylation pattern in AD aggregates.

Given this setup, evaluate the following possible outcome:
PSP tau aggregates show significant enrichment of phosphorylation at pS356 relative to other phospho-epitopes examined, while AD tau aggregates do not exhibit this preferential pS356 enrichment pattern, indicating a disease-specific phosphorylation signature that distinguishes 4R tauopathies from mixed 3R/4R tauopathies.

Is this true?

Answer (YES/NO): YES